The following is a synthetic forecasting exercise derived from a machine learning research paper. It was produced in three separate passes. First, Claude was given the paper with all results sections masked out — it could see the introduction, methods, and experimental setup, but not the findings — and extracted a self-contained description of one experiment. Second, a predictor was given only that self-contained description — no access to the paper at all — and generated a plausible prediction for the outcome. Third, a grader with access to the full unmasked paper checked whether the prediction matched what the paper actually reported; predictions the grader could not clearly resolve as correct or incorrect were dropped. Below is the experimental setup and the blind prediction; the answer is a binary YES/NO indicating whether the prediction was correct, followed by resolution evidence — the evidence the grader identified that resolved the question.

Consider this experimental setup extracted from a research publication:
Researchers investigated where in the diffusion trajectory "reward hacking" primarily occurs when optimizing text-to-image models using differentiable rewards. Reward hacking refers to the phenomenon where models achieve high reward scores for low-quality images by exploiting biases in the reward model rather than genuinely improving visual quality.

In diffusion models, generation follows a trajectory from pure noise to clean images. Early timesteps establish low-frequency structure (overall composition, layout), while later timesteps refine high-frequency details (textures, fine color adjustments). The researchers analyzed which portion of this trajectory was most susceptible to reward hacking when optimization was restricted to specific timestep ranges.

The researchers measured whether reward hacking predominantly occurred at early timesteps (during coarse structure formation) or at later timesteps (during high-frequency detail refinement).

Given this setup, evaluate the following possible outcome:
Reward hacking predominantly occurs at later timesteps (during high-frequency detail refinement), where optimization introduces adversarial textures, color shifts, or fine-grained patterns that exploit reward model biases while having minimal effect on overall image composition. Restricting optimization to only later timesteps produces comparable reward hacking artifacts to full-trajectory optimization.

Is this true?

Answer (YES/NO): YES